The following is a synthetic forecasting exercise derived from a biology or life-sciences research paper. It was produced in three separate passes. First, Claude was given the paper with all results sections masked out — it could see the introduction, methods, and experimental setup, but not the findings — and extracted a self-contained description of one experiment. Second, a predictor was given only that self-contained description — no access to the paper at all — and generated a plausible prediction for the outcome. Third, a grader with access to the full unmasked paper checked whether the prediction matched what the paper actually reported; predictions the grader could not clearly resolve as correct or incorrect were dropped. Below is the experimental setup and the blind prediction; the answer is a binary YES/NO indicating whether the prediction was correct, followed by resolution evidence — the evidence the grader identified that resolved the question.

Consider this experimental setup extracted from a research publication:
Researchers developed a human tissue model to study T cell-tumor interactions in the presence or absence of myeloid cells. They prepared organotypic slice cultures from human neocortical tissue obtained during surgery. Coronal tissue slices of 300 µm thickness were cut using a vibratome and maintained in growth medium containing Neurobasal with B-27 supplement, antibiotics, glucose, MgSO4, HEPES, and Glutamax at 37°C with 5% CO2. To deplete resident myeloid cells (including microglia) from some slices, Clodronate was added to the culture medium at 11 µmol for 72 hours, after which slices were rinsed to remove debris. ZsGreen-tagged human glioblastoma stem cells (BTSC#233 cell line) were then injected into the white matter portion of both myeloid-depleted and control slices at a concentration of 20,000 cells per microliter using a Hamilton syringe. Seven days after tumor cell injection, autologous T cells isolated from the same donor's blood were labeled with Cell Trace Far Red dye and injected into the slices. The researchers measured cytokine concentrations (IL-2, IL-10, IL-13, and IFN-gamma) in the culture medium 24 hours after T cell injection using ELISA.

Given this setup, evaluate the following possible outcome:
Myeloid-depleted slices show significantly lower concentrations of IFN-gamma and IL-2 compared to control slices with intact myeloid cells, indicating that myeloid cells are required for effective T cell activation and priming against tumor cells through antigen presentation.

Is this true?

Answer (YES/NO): NO